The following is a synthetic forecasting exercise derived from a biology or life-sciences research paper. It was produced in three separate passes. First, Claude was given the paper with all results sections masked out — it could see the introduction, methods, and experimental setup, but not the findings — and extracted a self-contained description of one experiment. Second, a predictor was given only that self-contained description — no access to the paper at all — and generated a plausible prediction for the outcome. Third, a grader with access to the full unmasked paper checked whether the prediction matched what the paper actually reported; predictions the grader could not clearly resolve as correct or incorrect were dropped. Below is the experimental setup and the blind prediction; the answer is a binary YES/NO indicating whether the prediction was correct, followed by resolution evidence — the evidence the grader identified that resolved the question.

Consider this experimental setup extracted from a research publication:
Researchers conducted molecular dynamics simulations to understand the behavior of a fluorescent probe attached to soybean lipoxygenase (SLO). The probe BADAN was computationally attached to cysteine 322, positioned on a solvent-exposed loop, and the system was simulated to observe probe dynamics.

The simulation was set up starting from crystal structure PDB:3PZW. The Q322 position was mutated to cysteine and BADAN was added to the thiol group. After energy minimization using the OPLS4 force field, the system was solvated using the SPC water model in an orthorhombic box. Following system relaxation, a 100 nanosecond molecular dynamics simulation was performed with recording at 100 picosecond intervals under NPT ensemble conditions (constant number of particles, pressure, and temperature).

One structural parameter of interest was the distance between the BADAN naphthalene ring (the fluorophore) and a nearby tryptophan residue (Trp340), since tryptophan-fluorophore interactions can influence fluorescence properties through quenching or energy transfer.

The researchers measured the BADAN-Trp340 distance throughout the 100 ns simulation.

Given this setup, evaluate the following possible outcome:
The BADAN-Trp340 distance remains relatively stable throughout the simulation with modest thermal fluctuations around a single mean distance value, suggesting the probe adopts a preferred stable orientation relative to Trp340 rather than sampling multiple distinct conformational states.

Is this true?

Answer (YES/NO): YES